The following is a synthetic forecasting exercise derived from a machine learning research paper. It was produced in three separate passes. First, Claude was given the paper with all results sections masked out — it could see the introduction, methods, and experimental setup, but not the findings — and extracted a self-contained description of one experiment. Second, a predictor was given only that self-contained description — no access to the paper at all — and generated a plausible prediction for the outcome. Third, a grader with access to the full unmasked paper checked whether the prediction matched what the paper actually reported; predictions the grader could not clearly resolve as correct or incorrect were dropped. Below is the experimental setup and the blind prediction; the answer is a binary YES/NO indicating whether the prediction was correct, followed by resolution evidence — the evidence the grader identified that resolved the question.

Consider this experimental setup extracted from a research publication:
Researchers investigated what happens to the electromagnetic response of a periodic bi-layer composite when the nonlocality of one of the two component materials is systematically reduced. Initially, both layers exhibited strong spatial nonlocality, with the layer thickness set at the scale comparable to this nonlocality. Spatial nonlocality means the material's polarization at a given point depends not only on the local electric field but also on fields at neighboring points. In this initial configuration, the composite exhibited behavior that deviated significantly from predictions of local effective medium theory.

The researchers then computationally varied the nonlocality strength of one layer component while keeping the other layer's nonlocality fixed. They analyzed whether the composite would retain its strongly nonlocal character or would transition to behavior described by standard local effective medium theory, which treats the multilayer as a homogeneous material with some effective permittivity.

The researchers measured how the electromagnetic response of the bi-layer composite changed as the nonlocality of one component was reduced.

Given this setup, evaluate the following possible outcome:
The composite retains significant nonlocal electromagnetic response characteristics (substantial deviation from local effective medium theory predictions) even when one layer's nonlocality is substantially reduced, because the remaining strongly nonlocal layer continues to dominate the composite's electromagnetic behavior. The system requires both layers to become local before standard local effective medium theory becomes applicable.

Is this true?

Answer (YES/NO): NO